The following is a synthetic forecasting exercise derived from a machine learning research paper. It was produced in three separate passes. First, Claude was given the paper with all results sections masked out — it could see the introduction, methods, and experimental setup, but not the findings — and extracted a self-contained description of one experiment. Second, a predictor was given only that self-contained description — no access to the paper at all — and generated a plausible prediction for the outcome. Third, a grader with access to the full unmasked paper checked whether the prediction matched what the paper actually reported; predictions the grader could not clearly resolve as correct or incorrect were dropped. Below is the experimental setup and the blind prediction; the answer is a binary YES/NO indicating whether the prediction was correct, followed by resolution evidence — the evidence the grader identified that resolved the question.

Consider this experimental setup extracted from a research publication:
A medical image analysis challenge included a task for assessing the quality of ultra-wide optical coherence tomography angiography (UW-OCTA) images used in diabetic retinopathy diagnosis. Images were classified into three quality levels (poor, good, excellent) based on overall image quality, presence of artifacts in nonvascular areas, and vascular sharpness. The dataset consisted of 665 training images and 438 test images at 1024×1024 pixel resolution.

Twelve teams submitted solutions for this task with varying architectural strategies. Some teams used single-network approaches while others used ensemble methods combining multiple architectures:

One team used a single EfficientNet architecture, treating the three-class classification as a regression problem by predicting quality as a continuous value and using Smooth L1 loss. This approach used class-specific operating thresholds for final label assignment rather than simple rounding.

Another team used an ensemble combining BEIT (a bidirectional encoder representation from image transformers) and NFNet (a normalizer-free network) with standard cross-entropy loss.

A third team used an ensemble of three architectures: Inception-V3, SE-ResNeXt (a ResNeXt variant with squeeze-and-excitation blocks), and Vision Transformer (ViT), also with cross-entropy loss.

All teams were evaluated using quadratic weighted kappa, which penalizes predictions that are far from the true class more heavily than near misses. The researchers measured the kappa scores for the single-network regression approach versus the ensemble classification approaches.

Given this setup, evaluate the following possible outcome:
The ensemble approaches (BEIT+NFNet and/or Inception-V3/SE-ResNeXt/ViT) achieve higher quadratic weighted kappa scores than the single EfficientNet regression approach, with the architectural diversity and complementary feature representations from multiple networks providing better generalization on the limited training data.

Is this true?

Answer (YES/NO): NO